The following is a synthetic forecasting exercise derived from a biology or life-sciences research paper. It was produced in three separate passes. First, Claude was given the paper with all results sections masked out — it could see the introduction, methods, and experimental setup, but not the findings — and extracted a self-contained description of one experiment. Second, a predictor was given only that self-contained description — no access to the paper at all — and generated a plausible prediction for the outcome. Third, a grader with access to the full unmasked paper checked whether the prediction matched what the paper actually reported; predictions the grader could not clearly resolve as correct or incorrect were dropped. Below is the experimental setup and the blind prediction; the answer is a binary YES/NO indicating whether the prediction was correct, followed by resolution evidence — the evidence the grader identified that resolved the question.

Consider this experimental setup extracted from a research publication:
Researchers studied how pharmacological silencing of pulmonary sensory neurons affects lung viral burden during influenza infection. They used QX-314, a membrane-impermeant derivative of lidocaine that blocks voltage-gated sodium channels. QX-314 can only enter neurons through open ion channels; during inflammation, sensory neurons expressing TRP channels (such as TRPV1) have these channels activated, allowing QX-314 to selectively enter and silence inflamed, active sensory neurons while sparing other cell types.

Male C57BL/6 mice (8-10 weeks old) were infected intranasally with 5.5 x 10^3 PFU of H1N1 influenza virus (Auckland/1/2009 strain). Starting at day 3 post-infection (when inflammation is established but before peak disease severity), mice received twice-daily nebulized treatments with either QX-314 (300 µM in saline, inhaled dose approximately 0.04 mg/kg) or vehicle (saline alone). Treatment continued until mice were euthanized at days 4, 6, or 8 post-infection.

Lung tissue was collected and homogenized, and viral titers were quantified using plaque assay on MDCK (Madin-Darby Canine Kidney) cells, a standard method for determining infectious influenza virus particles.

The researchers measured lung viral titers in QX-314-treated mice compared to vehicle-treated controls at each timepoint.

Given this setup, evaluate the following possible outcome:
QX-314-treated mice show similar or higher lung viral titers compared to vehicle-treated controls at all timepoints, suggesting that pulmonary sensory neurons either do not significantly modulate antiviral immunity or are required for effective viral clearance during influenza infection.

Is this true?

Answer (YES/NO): YES